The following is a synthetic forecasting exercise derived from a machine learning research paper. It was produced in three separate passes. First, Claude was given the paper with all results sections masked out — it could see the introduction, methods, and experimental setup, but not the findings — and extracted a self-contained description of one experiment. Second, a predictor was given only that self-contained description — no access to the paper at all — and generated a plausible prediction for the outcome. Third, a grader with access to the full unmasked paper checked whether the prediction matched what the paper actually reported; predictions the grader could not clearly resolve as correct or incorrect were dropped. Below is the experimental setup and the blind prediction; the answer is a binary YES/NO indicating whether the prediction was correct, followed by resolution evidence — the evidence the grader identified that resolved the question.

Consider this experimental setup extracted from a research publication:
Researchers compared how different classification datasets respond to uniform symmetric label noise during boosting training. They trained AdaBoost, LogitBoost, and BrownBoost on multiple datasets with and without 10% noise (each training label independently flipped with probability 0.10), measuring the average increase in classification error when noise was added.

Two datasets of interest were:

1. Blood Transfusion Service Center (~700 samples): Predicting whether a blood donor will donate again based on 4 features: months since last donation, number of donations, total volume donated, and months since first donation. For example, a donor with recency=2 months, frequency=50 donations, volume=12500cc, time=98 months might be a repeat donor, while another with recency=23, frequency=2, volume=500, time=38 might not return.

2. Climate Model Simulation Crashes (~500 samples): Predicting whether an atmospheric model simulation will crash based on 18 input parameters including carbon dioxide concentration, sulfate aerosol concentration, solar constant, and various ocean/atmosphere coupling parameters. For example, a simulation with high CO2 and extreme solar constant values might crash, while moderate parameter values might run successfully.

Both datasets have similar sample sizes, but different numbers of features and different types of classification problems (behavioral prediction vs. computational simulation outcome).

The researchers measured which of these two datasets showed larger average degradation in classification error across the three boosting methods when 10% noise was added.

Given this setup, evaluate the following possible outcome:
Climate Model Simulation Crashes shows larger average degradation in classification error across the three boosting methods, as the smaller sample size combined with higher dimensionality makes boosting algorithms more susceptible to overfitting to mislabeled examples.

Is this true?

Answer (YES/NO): NO